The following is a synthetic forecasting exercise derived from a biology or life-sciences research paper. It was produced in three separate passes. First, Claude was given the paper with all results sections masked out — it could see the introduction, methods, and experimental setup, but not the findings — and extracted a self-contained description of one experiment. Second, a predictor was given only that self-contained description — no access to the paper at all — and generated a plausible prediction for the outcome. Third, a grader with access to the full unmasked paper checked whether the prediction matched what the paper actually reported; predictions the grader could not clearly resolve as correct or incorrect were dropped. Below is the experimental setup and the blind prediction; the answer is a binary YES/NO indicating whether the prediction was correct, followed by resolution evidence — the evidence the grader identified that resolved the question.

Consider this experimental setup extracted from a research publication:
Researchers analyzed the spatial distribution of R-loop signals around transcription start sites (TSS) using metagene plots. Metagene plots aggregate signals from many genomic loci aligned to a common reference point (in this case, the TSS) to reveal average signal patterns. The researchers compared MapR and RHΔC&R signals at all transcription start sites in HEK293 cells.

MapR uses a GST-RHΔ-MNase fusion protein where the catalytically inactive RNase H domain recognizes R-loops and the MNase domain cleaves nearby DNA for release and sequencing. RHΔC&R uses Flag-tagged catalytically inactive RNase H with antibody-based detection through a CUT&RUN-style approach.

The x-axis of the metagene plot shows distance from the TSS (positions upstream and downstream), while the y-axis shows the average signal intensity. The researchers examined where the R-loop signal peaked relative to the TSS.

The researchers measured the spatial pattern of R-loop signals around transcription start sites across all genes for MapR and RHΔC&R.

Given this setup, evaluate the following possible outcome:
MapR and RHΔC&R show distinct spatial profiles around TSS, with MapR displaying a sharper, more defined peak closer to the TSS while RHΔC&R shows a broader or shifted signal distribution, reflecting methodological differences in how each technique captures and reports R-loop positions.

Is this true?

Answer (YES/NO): NO